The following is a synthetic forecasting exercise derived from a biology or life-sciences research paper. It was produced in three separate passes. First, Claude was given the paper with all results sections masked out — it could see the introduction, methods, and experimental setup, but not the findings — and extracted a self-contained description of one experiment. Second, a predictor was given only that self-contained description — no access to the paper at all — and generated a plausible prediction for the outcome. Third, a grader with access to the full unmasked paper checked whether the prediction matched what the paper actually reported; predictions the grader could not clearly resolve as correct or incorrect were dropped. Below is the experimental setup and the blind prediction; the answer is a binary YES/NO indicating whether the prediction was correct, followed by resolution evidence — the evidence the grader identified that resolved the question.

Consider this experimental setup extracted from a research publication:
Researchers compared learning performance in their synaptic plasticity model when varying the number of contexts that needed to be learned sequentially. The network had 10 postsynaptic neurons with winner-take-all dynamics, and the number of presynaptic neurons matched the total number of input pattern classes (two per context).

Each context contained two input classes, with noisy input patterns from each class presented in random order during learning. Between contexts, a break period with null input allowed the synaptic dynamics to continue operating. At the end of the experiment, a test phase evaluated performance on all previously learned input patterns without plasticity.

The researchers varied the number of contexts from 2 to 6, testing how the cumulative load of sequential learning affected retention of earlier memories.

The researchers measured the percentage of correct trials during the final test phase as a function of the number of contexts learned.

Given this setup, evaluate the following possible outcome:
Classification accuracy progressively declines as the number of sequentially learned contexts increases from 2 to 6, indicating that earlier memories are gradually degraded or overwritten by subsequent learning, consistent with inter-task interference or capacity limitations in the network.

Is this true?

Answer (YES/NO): NO